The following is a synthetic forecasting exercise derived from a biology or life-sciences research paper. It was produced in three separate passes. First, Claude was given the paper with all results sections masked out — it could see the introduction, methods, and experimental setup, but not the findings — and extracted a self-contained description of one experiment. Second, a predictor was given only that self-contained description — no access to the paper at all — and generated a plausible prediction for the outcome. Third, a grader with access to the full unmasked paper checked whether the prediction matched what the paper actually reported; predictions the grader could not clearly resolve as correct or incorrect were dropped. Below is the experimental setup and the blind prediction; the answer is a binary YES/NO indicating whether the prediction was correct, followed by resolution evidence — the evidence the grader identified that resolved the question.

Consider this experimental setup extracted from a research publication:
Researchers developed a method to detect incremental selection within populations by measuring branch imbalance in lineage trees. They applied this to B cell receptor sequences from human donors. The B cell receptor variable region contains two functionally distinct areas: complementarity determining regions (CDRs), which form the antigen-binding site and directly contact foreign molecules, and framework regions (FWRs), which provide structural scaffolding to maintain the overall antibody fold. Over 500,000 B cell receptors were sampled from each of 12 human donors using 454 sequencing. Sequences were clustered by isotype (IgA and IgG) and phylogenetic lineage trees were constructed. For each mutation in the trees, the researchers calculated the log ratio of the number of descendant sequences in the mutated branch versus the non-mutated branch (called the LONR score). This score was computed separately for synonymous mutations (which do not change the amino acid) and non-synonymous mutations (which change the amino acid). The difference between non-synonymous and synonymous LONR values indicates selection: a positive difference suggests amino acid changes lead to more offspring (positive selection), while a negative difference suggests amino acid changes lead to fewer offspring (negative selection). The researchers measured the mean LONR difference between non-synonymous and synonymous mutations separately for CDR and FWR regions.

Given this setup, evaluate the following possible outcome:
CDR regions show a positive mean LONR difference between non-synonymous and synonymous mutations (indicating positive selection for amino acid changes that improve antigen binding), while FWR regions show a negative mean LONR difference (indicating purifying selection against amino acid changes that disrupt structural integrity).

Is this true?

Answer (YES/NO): NO